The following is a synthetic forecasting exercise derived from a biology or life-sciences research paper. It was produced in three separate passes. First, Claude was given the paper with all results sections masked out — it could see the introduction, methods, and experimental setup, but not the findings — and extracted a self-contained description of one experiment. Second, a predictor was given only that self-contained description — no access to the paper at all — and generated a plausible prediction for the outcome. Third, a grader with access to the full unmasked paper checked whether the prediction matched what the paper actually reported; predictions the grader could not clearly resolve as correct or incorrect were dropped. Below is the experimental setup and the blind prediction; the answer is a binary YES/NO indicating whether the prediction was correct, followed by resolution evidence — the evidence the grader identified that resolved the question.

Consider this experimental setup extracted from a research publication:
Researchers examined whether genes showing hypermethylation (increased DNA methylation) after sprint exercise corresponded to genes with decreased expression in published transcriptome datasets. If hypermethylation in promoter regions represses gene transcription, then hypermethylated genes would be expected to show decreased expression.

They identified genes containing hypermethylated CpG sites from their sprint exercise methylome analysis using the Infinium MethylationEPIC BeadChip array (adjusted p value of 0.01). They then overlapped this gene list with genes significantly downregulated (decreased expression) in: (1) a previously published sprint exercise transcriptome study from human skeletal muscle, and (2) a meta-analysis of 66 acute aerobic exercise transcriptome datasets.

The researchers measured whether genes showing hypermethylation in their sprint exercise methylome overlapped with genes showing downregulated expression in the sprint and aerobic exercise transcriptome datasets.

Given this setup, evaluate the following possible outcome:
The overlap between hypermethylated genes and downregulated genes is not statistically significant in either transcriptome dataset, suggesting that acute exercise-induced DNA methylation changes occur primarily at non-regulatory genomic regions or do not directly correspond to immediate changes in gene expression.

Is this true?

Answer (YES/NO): NO